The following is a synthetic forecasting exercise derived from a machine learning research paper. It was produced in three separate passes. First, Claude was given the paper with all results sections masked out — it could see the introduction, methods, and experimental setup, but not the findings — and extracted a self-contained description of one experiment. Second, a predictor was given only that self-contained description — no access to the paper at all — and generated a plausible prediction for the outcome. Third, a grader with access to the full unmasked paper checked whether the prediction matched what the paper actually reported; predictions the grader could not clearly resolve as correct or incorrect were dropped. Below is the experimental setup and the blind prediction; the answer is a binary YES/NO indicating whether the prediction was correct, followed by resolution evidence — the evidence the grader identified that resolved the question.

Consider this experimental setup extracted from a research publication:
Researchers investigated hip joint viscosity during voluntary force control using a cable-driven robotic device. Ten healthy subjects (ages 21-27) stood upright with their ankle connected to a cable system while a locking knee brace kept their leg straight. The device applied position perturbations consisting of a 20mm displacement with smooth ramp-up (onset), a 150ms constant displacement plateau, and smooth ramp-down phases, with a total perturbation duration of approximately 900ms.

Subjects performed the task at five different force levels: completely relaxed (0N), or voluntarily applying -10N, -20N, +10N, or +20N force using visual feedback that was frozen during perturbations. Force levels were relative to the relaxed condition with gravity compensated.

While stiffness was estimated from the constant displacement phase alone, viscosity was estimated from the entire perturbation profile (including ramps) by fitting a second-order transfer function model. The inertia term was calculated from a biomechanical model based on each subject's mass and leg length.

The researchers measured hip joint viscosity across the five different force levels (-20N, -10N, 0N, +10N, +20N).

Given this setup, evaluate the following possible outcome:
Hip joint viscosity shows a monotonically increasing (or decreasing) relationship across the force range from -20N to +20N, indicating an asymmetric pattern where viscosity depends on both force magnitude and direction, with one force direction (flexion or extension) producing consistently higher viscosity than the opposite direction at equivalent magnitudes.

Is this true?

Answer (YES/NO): NO